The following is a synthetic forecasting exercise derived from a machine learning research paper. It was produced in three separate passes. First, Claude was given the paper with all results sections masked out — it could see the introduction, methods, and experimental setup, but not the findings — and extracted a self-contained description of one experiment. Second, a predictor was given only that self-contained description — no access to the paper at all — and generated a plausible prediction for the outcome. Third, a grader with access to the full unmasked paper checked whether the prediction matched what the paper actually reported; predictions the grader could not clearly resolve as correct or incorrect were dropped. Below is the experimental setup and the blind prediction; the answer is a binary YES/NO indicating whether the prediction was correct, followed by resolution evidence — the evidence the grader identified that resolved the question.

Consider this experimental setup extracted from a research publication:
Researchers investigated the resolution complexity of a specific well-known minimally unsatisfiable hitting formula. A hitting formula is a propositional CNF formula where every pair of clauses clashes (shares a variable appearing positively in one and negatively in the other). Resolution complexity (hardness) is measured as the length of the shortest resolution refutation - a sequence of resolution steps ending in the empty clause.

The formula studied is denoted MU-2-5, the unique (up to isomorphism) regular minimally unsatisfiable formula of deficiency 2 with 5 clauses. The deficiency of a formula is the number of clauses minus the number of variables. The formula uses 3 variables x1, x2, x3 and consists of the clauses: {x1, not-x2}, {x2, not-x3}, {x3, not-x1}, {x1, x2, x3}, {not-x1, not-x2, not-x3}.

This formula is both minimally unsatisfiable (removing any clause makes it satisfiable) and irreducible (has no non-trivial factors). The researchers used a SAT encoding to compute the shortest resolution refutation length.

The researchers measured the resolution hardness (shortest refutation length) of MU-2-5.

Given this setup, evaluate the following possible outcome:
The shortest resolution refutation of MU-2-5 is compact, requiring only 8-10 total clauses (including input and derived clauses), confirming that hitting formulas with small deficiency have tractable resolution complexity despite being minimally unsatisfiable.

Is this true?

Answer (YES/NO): NO